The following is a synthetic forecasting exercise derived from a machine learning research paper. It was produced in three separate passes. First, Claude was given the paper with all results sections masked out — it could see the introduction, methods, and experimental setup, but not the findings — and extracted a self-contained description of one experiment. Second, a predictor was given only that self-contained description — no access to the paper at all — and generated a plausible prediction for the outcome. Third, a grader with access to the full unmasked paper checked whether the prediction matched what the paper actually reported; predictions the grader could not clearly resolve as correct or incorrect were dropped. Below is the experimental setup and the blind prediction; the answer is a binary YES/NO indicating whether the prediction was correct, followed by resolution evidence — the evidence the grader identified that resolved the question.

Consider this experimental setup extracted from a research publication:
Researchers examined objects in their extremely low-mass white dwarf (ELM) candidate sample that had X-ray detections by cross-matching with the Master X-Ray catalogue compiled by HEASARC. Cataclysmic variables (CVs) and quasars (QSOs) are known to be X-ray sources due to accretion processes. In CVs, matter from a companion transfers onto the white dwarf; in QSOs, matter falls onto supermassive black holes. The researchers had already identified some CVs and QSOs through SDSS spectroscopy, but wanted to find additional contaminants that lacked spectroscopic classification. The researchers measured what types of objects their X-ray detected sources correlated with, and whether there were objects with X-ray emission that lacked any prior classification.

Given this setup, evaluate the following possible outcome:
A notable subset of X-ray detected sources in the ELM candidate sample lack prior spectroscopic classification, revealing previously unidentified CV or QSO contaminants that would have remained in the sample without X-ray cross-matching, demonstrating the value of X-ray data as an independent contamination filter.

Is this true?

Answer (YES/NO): NO